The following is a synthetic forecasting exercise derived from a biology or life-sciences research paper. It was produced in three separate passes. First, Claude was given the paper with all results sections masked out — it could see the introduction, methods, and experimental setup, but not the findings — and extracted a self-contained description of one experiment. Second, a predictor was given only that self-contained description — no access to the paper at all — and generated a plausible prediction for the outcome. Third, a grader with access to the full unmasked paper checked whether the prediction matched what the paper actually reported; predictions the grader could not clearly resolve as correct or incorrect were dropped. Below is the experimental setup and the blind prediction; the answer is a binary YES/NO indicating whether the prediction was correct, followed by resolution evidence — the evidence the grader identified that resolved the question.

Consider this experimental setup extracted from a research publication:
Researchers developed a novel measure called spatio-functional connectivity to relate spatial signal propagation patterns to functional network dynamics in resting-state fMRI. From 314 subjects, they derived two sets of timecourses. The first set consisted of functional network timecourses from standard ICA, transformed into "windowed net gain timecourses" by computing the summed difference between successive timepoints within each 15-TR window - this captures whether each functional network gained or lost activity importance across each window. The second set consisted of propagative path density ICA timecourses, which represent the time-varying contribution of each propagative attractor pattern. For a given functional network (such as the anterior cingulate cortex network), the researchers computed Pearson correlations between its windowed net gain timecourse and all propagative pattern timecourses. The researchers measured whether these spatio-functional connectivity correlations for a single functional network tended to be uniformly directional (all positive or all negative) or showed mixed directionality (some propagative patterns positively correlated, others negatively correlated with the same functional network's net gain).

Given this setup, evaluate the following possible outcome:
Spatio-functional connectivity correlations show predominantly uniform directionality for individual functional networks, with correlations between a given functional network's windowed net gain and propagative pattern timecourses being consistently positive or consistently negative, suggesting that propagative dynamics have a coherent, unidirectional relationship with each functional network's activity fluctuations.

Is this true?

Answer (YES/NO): NO